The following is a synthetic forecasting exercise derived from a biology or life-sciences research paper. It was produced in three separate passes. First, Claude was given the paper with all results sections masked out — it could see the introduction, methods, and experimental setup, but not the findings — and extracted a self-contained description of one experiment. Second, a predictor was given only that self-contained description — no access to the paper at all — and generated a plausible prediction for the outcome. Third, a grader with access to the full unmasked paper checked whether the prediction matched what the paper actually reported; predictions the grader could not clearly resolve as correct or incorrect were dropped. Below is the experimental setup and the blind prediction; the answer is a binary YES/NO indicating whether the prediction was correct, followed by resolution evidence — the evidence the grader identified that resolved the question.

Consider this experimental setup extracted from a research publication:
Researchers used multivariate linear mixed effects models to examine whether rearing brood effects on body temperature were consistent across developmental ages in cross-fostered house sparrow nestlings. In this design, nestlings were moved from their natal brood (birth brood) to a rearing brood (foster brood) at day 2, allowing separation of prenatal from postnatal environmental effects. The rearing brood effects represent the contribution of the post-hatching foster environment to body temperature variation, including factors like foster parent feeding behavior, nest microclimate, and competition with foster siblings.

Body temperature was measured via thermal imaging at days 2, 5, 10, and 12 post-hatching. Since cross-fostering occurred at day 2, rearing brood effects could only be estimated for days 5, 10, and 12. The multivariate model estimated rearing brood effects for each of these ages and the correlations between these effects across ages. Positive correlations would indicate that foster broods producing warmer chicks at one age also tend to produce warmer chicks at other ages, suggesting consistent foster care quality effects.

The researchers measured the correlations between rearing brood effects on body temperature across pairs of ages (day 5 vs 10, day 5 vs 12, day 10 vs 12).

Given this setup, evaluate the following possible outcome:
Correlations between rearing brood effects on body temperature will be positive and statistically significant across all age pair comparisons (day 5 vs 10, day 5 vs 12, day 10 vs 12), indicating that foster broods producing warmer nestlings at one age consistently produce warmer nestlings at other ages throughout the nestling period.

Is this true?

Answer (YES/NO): NO